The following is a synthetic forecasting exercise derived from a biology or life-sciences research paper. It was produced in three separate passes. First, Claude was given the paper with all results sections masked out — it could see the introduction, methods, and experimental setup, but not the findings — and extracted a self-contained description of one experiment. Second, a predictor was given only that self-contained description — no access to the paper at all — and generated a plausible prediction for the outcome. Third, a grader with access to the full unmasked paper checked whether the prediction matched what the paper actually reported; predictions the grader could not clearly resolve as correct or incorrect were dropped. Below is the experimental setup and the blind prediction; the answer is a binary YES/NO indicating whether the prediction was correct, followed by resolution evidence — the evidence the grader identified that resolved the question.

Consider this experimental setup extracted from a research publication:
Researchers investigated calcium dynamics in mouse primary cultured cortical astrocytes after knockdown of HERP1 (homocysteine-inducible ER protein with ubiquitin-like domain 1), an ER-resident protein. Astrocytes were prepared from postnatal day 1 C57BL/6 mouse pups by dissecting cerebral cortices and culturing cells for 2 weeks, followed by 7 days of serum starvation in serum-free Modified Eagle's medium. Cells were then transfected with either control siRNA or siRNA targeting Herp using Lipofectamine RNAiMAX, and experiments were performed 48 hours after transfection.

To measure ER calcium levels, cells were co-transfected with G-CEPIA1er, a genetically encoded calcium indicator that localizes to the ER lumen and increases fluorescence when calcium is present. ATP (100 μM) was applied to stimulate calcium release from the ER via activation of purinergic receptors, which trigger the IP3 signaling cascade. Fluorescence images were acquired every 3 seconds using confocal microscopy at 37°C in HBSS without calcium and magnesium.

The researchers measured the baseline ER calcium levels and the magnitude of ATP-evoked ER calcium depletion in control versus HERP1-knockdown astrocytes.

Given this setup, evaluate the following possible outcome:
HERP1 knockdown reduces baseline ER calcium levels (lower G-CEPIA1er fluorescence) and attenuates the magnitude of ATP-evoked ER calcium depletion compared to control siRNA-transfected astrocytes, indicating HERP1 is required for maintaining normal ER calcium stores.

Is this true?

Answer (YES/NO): NO